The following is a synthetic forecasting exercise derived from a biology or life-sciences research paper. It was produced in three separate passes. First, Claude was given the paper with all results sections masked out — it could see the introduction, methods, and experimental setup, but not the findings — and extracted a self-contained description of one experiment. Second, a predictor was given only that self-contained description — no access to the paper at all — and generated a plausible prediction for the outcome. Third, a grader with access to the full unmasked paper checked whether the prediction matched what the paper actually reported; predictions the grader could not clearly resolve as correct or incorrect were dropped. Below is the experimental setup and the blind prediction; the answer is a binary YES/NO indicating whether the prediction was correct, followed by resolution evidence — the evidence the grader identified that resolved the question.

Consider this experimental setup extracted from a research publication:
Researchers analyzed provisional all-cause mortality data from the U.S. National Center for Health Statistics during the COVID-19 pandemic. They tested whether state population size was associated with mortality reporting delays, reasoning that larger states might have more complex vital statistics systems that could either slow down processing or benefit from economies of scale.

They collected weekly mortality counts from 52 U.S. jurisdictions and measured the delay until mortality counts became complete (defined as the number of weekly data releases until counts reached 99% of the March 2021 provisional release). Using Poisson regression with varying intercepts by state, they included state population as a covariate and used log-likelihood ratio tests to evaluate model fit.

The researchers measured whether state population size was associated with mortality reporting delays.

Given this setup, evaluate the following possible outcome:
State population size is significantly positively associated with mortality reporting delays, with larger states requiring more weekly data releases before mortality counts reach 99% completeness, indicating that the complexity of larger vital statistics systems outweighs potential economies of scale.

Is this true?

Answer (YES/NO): NO